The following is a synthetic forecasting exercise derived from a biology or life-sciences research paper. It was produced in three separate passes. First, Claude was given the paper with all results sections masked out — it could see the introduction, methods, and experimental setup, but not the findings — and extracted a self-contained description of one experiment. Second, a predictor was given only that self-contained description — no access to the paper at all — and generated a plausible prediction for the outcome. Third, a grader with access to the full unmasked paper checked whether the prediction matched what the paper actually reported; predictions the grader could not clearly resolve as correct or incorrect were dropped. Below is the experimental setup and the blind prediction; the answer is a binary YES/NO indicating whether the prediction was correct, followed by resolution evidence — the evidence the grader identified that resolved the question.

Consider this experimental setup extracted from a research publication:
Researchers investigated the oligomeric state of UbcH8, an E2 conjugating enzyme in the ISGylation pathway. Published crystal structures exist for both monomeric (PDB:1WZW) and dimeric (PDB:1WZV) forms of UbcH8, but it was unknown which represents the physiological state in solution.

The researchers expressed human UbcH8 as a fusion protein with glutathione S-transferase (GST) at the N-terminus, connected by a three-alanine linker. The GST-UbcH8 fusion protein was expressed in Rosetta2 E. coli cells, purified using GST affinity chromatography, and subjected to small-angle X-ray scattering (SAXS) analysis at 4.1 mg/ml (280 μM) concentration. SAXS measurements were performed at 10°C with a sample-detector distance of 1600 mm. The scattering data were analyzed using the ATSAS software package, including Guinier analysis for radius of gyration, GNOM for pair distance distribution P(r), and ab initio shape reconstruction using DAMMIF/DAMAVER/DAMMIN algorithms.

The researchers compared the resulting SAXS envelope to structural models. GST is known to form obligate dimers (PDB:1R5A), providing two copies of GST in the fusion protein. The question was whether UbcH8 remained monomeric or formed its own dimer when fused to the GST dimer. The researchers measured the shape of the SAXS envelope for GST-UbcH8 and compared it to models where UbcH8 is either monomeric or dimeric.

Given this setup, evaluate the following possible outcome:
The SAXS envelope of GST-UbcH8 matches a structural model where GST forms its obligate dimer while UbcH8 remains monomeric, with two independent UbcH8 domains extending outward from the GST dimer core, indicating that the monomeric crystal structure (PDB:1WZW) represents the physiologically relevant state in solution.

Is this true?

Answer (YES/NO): NO